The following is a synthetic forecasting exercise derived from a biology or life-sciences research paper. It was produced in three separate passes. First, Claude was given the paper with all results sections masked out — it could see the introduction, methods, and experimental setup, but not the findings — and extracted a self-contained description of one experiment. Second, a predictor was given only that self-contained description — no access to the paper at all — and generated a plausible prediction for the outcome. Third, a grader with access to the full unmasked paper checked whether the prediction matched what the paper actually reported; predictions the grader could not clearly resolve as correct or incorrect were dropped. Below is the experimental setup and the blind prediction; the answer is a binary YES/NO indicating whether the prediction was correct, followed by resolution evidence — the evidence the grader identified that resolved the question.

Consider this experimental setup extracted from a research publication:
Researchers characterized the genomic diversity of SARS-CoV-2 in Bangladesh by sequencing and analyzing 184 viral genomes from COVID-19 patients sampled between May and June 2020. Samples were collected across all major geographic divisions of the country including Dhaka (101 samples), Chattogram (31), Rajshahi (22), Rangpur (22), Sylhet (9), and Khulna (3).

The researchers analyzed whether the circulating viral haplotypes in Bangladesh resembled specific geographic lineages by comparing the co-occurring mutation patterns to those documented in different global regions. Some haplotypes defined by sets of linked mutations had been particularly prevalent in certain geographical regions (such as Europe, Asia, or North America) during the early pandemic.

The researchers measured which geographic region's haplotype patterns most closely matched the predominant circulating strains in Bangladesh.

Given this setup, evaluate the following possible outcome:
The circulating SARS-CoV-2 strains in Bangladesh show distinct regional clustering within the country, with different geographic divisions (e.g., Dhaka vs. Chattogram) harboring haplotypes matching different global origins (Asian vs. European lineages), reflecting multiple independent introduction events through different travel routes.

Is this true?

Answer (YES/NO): NO